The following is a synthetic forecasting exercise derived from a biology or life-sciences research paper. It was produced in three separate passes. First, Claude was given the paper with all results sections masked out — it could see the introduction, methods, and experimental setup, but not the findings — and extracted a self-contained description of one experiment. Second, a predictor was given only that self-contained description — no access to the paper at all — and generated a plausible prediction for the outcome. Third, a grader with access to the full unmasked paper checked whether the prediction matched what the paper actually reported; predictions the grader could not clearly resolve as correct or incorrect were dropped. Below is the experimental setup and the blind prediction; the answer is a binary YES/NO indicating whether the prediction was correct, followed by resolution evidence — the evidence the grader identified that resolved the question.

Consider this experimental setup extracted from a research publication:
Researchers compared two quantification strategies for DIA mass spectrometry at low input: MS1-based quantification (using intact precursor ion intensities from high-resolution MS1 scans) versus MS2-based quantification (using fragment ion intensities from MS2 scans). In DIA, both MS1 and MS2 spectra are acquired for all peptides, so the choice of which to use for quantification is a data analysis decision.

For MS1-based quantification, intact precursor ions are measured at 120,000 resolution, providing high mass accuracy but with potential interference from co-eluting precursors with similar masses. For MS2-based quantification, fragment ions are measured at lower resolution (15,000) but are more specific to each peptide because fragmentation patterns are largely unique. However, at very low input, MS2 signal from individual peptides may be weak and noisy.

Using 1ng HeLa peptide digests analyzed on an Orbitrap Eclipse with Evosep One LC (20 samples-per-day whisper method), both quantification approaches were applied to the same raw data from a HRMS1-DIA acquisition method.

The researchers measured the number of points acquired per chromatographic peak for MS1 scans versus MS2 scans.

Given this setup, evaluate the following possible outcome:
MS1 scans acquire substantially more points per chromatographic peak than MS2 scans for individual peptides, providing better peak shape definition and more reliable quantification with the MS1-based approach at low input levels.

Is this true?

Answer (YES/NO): YES